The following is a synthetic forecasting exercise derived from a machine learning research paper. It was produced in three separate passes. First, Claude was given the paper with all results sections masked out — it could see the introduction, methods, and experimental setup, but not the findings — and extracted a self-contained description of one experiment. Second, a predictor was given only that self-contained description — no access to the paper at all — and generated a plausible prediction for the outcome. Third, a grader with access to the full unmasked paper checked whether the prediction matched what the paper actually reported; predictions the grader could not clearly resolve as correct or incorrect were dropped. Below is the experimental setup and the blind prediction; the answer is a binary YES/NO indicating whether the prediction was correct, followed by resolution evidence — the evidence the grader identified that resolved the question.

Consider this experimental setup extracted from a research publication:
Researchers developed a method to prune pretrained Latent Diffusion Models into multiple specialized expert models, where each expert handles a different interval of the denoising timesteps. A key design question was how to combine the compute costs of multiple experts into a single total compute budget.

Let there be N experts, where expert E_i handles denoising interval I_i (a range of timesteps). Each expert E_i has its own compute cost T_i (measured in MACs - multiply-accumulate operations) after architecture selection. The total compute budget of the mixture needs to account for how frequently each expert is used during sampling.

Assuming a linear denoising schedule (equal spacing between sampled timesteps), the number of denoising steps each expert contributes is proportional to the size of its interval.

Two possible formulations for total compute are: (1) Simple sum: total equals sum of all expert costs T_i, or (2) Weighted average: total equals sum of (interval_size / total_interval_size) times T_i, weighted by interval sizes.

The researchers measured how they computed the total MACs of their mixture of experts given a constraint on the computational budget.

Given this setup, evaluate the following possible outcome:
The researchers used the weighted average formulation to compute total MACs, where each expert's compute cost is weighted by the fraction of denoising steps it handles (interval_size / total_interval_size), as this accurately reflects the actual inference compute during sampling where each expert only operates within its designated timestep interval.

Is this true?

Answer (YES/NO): YES